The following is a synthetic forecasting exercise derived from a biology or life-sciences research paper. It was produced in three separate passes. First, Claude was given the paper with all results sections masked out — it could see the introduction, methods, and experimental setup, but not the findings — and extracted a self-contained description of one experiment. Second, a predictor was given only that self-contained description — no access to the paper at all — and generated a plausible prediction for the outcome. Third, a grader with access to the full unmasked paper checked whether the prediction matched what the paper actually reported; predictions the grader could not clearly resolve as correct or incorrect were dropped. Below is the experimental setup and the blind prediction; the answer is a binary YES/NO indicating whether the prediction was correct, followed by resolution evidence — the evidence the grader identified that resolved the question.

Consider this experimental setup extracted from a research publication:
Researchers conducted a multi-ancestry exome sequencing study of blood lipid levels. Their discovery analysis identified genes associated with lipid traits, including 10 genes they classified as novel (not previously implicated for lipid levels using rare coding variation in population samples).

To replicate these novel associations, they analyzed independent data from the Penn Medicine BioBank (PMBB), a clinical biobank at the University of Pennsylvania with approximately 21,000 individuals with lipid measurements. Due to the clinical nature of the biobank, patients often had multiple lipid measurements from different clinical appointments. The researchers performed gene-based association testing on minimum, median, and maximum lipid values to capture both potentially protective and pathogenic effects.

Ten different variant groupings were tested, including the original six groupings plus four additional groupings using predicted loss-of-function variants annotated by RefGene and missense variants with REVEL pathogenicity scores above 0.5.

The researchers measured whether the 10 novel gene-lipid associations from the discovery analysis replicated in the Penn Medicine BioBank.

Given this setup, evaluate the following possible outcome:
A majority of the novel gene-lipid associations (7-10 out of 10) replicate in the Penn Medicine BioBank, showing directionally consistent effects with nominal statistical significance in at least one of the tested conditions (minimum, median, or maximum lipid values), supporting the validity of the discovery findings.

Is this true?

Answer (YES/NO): NO